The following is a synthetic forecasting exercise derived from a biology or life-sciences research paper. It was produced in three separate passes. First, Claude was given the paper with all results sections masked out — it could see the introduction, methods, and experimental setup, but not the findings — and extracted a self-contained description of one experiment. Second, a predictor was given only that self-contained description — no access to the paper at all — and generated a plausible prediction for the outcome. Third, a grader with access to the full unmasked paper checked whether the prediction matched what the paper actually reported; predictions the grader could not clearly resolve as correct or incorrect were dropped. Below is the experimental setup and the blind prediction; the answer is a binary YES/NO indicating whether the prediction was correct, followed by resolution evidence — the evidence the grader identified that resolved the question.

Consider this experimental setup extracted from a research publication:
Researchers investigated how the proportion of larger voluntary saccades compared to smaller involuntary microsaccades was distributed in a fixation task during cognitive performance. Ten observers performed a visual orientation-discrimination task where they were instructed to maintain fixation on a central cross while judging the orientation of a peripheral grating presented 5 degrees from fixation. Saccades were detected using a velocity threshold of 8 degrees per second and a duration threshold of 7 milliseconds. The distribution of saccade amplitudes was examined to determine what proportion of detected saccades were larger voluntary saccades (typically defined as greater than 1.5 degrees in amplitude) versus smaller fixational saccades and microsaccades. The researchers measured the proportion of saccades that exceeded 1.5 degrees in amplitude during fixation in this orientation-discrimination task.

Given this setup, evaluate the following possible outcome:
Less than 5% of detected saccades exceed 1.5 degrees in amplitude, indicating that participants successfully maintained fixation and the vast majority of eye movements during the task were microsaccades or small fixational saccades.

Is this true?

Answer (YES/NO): YES